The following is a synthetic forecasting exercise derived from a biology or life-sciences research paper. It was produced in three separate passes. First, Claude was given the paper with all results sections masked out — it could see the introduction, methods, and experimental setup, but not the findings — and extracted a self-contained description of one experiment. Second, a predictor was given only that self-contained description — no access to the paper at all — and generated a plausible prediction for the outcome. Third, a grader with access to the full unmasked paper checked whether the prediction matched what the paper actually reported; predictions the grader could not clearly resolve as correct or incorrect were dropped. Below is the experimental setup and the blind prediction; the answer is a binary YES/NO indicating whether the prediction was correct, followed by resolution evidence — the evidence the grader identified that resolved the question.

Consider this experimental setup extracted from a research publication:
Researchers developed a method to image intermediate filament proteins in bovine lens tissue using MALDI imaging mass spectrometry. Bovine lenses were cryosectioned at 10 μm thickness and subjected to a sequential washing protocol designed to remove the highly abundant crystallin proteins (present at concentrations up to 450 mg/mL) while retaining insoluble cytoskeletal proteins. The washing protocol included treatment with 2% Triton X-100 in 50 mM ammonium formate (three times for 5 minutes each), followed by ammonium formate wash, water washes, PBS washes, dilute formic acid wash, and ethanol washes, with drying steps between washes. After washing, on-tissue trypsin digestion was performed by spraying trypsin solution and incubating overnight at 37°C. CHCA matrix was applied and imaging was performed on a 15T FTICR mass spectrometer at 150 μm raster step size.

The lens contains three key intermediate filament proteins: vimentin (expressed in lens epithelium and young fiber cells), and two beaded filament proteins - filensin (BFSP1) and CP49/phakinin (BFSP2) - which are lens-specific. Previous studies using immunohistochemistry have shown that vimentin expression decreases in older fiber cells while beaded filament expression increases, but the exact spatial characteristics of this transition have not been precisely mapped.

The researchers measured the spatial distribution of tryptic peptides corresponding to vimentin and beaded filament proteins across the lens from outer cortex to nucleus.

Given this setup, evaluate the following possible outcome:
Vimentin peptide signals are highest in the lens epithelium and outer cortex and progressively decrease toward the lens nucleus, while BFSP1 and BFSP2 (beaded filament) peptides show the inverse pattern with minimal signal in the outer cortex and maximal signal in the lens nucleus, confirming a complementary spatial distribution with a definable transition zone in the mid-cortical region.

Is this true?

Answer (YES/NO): NO